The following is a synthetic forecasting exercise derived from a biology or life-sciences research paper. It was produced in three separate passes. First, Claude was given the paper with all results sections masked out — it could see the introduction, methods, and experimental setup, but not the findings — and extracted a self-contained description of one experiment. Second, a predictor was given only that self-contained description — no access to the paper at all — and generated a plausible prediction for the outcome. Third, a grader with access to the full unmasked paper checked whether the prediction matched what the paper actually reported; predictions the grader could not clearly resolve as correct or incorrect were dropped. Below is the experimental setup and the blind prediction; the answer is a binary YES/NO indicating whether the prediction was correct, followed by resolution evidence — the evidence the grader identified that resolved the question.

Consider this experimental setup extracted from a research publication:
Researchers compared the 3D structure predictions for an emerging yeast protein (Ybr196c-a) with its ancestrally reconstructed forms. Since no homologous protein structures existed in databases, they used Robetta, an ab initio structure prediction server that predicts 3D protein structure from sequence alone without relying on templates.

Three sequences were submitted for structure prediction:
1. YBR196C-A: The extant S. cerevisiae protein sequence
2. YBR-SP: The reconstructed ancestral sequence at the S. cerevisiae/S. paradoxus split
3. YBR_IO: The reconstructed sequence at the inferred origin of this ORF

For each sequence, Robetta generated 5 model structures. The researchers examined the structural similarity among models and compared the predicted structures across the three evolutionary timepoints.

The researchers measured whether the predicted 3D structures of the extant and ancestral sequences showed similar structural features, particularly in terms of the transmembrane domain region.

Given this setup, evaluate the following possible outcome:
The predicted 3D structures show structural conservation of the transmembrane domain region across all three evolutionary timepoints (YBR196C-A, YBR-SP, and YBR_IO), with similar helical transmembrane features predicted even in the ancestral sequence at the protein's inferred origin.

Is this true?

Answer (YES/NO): NO